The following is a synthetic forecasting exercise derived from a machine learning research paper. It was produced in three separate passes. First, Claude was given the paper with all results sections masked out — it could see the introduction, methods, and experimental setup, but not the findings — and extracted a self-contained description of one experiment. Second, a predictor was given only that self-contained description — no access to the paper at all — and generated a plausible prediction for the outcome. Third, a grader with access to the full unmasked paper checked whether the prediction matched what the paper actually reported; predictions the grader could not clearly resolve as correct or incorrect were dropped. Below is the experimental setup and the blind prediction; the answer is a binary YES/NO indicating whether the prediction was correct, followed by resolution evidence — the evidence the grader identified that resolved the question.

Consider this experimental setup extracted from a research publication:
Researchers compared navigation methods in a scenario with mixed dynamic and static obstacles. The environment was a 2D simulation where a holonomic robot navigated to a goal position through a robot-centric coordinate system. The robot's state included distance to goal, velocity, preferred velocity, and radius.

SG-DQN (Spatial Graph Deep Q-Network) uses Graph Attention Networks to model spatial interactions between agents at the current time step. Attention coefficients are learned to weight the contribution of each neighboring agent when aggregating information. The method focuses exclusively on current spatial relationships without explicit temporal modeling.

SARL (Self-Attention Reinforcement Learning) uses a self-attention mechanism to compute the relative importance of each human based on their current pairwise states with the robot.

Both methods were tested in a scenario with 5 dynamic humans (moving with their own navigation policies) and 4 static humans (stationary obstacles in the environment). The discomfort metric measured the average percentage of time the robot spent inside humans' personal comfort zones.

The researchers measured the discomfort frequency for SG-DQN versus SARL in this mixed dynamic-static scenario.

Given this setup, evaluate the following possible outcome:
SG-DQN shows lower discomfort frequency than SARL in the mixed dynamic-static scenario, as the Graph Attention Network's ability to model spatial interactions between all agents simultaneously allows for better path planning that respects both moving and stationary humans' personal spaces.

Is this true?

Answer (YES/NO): YES